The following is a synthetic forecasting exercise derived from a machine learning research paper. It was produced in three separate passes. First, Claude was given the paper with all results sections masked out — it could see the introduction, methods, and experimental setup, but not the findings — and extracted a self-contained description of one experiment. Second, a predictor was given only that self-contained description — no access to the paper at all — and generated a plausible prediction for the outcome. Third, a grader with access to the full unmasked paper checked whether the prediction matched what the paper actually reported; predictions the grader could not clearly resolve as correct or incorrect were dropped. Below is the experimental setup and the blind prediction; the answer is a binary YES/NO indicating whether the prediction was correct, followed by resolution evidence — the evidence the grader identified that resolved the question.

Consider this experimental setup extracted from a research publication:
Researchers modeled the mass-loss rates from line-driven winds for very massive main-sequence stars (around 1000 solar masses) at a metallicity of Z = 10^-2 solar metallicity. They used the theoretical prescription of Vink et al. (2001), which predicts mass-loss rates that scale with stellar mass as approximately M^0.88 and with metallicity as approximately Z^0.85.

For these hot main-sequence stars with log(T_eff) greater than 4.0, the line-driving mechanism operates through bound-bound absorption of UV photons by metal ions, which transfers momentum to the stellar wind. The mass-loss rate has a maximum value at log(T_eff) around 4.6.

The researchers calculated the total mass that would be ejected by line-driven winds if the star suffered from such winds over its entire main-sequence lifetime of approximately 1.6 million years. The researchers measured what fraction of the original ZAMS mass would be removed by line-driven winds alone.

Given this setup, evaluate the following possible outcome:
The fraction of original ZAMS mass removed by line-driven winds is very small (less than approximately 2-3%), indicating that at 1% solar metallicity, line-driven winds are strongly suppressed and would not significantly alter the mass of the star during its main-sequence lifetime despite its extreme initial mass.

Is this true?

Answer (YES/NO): YES